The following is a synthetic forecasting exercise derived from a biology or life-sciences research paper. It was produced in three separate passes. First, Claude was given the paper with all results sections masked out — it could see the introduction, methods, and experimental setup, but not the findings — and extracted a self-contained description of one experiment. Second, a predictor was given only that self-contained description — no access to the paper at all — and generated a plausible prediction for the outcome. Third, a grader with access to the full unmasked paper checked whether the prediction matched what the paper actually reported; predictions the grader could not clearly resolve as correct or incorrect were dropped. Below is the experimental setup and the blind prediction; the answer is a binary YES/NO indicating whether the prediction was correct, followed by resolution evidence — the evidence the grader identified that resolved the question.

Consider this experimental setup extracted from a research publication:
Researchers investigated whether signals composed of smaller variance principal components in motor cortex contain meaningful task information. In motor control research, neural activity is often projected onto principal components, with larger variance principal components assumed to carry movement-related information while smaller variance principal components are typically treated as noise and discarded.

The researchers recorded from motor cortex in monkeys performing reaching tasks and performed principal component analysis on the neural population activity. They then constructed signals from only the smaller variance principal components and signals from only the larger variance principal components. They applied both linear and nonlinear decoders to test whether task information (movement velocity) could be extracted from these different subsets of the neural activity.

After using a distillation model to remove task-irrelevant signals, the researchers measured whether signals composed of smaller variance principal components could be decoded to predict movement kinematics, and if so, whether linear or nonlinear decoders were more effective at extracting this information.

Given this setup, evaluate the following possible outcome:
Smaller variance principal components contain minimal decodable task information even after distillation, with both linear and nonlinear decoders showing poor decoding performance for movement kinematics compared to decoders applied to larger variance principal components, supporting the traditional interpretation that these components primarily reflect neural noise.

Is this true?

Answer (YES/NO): NO